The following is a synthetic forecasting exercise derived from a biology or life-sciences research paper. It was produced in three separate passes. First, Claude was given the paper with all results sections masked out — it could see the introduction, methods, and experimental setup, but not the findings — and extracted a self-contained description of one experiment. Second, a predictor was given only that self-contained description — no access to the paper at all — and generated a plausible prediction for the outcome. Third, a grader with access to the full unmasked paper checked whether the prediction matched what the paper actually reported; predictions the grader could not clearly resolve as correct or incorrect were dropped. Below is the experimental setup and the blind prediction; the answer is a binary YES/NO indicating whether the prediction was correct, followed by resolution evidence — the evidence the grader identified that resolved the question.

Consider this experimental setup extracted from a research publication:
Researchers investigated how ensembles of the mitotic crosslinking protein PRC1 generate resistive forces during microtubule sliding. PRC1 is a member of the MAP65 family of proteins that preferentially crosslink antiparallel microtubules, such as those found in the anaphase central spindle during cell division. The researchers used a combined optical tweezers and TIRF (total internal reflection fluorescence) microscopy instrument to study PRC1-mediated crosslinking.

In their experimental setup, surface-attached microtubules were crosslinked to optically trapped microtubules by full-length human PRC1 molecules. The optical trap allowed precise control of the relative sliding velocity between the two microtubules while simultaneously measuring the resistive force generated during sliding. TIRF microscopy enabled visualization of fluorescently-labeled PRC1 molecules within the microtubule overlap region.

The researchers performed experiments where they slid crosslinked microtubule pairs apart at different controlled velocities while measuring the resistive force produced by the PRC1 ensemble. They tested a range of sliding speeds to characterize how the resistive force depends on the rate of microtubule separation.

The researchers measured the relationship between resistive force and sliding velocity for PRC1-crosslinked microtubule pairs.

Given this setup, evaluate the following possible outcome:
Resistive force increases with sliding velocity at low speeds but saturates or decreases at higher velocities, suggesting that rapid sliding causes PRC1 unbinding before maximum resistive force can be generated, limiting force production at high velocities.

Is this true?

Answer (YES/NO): NO